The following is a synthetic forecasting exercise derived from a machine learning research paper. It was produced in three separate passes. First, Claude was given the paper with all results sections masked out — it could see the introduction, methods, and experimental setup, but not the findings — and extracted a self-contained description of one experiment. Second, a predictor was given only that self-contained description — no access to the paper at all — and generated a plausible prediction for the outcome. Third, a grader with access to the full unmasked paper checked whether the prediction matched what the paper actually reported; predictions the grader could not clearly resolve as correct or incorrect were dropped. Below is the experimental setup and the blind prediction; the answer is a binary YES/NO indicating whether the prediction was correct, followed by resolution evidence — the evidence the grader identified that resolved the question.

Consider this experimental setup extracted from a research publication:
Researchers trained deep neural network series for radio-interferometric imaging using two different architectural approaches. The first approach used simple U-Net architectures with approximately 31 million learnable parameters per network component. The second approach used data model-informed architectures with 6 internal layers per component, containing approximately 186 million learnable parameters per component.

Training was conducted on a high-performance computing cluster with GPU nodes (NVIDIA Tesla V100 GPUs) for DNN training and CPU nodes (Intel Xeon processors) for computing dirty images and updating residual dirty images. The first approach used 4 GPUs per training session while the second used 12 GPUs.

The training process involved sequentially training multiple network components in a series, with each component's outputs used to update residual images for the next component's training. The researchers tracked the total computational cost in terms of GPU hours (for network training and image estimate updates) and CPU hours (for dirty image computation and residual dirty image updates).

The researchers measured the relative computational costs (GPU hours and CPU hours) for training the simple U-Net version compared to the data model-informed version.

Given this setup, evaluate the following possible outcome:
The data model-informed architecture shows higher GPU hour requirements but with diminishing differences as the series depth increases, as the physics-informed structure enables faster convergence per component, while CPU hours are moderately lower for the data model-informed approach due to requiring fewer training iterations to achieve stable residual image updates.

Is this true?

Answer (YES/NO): YES